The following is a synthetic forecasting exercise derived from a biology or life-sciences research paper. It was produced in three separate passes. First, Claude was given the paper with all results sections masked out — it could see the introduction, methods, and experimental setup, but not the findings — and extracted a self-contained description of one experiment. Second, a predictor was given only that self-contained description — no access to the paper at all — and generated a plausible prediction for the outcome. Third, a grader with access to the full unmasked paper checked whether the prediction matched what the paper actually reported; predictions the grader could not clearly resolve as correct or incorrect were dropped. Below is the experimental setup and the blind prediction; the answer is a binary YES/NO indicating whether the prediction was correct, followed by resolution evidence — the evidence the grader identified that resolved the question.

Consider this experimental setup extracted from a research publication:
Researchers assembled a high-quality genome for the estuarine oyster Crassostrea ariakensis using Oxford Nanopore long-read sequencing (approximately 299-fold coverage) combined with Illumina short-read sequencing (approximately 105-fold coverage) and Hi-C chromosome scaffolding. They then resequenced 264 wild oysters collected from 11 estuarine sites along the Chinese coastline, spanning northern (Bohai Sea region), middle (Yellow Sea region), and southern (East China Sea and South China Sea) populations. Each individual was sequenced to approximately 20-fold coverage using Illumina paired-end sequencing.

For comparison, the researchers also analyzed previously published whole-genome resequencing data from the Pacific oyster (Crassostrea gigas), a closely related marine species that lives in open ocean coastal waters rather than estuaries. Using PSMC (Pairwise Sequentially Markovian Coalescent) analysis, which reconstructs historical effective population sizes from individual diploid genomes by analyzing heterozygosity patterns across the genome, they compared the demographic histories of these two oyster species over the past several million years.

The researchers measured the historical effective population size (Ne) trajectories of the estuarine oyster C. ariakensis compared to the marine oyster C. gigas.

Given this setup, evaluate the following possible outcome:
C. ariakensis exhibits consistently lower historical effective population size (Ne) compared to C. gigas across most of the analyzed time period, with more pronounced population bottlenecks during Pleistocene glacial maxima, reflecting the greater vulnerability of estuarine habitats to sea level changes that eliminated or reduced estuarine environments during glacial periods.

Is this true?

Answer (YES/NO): NO